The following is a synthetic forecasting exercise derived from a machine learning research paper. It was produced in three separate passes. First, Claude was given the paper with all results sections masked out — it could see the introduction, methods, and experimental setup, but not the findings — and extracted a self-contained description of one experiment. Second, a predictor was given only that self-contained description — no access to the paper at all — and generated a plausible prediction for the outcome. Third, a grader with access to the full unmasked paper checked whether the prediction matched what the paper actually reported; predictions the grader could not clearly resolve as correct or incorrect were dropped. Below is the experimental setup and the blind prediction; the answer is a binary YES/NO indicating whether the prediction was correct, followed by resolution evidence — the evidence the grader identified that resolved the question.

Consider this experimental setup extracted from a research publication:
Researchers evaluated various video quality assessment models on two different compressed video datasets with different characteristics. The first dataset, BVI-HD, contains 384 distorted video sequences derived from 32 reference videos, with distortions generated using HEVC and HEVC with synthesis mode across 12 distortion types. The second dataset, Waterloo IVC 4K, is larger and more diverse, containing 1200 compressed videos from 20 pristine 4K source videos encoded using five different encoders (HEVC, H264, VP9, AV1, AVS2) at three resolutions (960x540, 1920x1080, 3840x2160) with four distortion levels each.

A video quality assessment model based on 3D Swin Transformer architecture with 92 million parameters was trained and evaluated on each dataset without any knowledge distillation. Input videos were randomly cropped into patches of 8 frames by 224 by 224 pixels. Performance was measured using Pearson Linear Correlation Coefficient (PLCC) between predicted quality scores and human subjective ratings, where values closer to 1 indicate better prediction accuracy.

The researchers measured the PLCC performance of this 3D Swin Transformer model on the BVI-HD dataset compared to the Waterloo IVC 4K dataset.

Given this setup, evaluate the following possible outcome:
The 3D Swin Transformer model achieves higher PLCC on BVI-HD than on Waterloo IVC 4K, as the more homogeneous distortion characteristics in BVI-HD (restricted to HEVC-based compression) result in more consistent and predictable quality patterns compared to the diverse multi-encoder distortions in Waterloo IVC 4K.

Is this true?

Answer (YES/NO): NO